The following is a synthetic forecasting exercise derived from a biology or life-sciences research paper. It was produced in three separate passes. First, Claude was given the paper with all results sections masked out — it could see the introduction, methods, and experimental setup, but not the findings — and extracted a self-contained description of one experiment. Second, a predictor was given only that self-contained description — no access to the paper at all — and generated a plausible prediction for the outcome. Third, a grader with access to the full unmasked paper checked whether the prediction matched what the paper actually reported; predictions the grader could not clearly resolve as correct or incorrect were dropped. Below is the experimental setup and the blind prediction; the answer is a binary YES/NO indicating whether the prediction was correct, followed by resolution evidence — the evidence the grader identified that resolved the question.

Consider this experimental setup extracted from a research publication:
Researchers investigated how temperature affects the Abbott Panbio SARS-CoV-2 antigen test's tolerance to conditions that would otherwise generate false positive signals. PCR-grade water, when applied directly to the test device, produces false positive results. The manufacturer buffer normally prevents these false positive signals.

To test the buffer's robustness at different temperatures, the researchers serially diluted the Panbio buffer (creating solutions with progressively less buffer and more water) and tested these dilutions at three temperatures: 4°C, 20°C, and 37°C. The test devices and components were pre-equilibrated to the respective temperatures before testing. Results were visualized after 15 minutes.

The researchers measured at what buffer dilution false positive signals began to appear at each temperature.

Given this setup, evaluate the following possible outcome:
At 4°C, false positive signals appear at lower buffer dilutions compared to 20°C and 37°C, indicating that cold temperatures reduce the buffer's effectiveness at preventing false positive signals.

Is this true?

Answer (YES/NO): NO